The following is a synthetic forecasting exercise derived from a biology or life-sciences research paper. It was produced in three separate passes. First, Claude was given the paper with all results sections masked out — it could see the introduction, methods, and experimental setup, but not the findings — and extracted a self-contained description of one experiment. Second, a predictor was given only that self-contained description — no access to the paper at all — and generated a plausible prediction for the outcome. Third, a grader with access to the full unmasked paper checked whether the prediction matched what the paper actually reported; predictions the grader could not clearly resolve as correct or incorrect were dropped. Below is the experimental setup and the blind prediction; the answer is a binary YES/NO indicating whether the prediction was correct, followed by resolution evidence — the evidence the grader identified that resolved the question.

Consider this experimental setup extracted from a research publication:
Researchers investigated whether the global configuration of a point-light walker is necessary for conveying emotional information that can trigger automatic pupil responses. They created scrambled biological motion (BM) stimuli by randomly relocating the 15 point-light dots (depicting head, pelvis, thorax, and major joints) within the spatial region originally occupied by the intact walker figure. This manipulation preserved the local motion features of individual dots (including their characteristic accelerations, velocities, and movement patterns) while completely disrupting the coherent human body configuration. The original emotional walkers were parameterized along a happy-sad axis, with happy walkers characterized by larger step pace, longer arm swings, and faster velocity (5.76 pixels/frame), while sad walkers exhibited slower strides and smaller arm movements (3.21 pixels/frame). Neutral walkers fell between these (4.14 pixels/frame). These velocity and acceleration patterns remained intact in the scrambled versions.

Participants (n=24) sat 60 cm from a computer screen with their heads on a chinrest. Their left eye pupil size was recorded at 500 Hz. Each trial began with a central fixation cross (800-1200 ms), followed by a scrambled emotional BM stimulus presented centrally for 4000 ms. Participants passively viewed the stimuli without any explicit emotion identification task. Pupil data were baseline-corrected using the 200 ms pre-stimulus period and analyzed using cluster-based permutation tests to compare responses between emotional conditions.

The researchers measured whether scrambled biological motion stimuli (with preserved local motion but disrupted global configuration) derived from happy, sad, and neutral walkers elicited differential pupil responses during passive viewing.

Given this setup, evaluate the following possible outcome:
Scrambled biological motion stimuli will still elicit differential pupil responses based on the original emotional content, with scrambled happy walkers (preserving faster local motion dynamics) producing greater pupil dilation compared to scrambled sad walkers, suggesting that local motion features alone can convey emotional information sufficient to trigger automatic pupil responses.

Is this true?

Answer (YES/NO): NO